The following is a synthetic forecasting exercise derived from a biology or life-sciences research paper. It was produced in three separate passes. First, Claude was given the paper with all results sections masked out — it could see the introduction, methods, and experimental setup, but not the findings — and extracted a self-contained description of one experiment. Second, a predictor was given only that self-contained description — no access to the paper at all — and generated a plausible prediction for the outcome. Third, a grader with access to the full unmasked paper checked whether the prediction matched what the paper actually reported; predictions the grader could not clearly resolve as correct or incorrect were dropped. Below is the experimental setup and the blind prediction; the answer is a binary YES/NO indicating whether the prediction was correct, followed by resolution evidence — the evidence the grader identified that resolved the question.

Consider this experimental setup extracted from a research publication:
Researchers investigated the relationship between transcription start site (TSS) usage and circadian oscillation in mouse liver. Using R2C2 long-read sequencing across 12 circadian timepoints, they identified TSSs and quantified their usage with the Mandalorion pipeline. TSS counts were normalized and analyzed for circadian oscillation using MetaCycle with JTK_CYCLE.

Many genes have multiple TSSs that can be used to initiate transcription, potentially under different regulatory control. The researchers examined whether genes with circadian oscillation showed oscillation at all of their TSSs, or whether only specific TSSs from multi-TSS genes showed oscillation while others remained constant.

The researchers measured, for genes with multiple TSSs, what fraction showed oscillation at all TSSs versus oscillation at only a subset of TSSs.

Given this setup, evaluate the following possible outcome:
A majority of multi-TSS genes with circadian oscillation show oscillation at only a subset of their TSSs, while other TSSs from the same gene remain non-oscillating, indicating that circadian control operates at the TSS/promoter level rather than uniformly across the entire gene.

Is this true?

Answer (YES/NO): NO